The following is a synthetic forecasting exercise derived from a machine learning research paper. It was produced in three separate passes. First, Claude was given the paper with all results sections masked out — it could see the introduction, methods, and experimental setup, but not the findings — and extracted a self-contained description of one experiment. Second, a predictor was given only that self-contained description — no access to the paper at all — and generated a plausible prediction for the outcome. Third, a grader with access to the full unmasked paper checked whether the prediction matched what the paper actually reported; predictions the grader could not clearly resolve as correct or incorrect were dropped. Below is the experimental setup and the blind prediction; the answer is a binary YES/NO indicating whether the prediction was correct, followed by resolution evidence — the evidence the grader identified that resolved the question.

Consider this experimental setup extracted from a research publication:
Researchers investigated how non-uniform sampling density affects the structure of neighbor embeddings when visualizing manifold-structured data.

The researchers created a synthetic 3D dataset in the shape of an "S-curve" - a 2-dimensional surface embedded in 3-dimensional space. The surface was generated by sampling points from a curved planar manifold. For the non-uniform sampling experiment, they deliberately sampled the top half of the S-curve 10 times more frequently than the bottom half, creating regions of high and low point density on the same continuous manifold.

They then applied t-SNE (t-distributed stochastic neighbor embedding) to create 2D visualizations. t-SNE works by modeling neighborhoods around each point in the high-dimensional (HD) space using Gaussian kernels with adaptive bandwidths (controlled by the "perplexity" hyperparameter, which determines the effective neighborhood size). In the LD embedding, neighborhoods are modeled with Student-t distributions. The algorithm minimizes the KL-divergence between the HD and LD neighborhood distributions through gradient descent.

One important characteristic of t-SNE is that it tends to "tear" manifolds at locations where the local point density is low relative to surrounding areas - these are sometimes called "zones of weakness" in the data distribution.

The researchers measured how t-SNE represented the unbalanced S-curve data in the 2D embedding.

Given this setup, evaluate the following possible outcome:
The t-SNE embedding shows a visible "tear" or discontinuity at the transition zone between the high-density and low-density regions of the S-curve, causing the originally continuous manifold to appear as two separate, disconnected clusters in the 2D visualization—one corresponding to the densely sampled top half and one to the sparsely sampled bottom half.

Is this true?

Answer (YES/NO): YES